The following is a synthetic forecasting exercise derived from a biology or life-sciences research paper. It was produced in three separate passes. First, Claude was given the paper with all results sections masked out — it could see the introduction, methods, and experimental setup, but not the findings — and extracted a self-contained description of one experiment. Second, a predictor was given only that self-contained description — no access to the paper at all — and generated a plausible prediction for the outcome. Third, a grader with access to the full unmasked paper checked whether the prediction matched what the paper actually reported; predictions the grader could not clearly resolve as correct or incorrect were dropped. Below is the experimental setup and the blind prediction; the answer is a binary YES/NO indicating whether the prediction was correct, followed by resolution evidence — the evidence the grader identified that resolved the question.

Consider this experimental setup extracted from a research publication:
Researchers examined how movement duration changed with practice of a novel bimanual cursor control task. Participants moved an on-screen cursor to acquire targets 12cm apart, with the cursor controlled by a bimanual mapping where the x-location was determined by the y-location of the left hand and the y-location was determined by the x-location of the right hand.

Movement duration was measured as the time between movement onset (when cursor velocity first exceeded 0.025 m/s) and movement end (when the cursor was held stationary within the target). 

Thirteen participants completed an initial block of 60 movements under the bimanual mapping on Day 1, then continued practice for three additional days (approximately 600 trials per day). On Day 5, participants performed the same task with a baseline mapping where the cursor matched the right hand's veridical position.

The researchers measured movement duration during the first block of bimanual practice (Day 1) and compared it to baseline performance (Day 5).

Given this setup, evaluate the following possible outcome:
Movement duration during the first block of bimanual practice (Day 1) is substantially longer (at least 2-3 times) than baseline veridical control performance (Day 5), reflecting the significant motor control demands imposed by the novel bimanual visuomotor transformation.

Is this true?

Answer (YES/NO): YES